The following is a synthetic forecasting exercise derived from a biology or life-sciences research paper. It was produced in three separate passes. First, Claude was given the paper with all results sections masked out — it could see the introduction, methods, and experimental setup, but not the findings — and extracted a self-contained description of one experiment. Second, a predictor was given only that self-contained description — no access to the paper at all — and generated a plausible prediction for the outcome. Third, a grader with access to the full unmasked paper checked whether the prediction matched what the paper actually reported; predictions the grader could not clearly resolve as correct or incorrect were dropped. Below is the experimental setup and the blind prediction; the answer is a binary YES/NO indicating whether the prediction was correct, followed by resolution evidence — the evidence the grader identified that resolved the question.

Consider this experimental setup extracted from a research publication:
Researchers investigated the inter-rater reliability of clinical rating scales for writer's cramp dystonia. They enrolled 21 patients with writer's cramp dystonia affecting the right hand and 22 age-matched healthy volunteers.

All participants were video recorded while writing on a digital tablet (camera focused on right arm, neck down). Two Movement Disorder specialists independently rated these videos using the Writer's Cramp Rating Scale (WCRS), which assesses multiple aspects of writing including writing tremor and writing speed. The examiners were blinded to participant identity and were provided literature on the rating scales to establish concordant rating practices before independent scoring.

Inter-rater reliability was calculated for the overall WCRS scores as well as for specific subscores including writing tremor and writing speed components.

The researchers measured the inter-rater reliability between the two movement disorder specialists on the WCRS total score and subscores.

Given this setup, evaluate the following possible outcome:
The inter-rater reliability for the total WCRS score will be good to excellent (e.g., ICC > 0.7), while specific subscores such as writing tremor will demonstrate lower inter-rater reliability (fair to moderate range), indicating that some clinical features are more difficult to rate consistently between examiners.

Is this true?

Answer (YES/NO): NO